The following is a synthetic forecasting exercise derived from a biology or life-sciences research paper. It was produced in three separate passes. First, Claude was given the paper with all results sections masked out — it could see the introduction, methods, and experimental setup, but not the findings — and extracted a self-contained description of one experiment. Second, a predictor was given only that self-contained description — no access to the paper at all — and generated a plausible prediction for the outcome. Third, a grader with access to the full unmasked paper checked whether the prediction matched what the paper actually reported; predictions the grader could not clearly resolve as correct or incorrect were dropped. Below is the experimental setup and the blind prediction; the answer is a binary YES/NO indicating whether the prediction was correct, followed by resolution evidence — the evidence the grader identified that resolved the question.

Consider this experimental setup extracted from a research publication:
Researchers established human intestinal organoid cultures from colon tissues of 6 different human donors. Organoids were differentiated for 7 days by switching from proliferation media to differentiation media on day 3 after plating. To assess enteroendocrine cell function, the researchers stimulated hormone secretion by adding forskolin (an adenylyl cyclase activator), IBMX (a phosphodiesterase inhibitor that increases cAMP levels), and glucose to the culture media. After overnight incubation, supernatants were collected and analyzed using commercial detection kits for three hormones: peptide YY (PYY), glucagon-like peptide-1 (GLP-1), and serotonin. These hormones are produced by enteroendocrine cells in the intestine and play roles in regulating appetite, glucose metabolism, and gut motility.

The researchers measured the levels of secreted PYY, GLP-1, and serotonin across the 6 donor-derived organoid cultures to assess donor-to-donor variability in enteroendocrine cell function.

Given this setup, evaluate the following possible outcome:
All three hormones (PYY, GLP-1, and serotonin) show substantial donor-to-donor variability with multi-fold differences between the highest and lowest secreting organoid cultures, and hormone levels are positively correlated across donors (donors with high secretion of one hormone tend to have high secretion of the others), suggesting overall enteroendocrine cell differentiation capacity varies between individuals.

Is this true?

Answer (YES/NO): NO